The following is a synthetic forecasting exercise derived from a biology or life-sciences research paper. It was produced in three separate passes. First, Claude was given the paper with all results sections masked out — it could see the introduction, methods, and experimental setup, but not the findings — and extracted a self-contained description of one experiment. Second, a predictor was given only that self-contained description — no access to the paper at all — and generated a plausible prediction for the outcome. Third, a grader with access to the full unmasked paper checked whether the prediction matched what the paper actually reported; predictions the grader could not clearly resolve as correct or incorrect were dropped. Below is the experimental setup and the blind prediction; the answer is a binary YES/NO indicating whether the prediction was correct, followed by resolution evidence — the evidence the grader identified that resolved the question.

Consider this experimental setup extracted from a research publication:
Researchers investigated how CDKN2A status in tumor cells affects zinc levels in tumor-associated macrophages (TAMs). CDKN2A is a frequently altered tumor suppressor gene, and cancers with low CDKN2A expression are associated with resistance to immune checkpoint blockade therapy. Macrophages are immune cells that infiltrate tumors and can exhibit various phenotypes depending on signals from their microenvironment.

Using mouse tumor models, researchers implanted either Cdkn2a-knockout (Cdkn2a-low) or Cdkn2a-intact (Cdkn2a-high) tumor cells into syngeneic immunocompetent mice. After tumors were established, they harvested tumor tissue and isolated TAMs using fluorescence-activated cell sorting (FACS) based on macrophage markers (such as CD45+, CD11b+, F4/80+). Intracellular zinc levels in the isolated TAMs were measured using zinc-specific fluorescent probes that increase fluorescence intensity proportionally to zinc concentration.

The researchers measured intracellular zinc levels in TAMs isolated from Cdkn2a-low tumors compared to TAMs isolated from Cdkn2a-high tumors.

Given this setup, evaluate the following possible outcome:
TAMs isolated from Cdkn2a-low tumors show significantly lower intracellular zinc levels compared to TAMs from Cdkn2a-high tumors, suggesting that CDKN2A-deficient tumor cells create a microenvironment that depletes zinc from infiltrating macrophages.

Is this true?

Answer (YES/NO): YES